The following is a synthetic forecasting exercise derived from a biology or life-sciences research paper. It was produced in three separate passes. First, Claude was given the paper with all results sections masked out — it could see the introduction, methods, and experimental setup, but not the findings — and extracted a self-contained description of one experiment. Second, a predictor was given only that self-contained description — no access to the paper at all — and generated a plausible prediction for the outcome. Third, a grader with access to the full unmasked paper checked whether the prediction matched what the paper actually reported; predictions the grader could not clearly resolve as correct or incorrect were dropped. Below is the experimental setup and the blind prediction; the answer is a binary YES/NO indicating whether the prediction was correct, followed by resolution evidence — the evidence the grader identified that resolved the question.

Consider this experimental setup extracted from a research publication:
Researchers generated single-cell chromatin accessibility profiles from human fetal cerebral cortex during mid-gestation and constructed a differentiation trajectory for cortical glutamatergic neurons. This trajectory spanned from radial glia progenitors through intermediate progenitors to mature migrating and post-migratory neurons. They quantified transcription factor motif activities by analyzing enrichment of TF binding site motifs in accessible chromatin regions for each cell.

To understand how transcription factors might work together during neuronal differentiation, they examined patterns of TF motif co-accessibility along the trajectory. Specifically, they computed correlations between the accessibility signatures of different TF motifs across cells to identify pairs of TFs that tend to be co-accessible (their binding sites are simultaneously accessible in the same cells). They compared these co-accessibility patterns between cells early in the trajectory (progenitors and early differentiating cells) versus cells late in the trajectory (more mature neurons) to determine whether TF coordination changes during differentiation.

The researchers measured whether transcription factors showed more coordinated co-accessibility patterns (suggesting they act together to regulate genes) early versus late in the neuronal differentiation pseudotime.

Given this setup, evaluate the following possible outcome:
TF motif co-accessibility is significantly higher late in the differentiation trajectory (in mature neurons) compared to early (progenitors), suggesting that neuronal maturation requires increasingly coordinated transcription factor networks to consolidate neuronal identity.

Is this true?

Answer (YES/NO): NO